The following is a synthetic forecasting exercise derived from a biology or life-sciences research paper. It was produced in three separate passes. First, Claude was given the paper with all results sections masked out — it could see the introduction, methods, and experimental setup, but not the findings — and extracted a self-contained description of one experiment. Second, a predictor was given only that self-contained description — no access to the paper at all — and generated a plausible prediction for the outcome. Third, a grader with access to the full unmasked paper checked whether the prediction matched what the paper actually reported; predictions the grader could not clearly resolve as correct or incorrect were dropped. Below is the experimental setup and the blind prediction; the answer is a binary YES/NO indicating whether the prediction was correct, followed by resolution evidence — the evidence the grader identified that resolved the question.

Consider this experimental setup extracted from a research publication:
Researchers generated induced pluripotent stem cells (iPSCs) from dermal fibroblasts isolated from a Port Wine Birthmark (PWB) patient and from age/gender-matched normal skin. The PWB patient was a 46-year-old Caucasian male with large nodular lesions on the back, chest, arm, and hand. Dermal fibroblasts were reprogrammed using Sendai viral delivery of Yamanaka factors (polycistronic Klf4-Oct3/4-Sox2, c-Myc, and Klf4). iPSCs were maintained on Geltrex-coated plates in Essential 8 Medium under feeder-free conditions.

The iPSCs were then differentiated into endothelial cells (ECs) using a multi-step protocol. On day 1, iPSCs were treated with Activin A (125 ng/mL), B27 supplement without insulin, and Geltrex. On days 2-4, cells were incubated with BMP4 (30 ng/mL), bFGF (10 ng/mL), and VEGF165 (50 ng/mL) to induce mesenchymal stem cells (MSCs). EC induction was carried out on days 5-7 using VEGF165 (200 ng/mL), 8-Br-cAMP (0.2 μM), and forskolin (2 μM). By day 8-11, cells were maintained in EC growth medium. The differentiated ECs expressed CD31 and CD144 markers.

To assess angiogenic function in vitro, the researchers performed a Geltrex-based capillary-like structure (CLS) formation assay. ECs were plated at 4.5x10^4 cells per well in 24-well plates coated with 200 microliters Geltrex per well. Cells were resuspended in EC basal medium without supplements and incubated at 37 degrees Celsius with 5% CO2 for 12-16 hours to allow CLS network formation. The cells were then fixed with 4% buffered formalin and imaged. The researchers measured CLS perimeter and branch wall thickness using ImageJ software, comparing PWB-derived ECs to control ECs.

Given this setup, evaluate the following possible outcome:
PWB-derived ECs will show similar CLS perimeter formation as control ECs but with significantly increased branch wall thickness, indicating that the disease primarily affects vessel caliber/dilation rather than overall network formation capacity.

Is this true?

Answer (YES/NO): NO